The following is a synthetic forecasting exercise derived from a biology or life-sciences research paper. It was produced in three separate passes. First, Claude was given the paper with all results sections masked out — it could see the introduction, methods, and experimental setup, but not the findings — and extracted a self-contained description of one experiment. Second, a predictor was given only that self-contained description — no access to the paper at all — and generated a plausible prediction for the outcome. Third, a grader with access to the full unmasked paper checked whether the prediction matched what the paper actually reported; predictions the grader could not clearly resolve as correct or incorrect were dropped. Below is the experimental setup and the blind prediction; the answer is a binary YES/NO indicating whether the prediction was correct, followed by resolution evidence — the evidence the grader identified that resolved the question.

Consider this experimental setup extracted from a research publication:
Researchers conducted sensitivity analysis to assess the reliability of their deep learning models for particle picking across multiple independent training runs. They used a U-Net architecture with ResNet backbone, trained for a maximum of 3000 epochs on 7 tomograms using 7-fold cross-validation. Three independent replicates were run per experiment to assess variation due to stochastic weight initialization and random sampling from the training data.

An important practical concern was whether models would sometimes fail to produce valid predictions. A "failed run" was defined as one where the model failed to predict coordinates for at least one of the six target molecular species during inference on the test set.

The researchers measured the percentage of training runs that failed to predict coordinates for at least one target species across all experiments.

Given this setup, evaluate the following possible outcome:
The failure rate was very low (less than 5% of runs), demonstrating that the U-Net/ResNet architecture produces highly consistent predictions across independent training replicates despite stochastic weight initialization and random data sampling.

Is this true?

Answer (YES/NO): NO